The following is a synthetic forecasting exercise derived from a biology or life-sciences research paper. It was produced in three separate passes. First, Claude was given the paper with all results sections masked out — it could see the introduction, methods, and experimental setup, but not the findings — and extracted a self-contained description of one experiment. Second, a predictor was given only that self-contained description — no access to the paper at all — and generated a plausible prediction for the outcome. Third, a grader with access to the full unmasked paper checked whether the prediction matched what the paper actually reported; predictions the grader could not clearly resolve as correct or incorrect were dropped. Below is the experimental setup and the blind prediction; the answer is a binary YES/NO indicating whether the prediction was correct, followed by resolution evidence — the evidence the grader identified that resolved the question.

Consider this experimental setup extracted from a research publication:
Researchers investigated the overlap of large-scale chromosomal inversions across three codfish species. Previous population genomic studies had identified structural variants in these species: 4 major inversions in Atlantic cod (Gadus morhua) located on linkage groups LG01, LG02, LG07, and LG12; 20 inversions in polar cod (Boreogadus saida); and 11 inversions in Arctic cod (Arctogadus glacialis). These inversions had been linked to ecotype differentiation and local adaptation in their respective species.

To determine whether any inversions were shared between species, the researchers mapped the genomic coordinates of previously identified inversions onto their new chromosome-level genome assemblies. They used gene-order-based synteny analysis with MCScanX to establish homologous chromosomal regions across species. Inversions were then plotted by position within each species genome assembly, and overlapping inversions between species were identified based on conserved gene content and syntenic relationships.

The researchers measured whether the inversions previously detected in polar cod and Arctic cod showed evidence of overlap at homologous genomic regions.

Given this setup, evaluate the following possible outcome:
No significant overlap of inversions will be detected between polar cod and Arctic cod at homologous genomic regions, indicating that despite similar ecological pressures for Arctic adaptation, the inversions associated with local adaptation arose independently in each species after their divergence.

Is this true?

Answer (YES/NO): NO